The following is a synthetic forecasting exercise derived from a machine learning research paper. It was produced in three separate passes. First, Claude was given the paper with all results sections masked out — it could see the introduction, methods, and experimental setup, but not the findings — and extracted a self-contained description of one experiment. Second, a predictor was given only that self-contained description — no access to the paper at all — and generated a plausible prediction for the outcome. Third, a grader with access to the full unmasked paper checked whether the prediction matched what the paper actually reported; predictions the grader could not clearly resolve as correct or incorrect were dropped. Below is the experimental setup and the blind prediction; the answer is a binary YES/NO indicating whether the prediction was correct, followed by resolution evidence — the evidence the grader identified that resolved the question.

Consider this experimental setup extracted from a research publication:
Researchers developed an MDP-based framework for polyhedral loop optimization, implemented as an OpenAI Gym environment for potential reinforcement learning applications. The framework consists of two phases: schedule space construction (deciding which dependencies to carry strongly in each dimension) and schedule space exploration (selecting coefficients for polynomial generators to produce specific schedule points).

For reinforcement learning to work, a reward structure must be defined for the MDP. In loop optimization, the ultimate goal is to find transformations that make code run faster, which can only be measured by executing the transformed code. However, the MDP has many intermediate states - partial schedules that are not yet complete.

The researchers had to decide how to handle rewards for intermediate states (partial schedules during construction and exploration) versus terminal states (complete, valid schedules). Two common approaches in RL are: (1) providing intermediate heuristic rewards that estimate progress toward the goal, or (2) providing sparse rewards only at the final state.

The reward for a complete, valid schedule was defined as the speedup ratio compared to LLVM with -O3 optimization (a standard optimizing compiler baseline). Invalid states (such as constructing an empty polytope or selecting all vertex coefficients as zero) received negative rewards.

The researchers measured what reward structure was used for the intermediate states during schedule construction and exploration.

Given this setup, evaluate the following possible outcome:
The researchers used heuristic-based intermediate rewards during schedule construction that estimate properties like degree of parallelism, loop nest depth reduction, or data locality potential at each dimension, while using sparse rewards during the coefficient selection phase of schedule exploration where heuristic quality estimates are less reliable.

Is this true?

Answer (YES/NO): NO